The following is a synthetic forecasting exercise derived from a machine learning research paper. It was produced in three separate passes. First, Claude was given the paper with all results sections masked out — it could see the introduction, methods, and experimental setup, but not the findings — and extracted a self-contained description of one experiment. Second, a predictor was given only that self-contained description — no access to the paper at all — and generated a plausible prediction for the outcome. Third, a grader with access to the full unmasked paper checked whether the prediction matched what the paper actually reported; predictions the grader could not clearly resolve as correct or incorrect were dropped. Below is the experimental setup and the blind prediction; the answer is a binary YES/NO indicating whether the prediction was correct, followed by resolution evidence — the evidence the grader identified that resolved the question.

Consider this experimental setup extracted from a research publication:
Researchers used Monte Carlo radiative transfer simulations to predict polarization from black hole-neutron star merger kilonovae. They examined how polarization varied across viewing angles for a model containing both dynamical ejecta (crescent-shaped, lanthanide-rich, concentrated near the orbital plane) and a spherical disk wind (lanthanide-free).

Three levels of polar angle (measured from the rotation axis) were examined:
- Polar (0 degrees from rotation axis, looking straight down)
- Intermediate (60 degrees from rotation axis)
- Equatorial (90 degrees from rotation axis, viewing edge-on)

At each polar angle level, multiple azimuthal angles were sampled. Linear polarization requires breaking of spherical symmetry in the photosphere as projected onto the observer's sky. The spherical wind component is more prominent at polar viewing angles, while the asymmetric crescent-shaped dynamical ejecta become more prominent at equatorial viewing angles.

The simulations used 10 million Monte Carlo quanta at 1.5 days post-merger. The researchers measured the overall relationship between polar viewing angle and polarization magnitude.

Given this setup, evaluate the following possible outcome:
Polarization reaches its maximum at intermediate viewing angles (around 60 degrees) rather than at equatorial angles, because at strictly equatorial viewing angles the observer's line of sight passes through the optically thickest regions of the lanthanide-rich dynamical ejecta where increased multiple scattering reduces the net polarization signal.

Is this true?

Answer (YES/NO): NO